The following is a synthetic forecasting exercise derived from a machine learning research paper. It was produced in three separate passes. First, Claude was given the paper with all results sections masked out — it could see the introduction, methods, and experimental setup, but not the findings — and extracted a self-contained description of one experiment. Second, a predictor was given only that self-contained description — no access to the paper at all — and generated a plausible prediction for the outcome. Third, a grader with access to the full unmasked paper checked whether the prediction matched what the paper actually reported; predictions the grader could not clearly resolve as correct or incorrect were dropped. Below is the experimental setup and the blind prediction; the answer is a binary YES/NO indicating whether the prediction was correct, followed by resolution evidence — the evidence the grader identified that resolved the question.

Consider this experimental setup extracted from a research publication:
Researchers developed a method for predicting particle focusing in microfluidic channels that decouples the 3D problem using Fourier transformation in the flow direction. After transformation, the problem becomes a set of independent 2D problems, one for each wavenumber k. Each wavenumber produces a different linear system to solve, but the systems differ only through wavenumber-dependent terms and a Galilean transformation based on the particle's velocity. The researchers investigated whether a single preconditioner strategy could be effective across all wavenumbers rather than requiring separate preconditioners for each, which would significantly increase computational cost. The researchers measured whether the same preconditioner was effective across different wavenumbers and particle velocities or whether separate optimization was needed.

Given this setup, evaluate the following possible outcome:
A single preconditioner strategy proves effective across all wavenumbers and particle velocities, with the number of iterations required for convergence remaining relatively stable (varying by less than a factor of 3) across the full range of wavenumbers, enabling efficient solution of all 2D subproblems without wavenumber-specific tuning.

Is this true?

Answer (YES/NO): NO